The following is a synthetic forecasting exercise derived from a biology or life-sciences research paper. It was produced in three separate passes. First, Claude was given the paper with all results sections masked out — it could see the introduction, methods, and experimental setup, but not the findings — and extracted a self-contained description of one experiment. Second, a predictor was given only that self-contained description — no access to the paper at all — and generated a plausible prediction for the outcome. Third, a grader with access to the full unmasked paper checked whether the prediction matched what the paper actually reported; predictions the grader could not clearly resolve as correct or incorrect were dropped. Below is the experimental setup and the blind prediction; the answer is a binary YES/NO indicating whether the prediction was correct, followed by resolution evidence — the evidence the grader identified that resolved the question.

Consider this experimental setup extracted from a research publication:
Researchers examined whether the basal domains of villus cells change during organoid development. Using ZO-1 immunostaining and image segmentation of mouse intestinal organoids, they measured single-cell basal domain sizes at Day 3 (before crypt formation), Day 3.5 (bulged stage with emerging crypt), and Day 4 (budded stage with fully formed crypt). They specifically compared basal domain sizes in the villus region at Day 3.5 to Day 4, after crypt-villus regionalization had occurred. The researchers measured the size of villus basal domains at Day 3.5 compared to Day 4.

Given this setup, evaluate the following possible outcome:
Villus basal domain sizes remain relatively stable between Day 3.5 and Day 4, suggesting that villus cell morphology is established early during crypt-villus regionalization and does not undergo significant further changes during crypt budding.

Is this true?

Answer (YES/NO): NO